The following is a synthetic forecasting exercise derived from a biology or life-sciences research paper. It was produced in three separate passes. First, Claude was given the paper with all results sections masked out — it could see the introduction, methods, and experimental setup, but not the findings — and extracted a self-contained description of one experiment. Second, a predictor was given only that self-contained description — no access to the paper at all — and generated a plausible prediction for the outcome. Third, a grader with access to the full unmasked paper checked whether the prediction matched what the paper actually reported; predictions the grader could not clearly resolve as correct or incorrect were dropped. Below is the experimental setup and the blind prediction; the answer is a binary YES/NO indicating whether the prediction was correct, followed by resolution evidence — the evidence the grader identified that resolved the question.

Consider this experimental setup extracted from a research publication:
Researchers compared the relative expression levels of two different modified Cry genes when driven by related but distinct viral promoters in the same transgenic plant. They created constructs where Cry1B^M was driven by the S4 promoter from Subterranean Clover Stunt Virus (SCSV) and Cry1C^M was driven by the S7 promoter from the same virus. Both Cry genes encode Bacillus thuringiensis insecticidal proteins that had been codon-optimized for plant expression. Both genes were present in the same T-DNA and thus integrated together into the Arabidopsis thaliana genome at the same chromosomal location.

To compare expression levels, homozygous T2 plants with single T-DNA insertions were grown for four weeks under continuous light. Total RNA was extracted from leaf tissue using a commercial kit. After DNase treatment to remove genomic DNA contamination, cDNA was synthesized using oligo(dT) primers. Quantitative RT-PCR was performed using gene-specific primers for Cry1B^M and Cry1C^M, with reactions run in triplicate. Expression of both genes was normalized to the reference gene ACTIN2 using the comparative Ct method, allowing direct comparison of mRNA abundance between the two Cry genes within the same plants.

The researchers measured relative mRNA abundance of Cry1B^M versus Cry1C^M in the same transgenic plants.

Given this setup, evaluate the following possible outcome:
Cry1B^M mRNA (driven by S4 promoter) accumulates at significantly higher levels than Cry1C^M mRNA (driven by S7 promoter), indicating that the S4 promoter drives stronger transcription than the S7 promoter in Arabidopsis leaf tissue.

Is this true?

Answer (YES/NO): YES